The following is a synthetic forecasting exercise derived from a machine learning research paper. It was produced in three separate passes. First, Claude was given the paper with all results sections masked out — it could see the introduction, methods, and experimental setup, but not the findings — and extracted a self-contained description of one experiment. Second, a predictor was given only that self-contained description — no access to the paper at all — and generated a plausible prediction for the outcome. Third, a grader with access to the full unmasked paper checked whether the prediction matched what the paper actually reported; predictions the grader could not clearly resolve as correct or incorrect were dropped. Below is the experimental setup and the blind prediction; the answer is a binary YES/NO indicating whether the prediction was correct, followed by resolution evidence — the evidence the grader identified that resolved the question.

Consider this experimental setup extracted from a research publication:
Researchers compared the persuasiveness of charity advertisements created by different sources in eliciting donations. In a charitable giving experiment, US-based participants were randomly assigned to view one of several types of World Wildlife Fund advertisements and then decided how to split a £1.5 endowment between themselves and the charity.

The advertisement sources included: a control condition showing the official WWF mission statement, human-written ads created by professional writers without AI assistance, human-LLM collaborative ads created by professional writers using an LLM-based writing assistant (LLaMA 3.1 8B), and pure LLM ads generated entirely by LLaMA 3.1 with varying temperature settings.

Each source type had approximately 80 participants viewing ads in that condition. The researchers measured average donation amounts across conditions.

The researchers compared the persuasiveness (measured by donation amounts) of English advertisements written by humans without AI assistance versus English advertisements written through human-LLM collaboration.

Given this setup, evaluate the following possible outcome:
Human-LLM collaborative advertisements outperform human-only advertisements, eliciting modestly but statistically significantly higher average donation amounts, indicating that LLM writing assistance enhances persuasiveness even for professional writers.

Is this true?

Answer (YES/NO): NO